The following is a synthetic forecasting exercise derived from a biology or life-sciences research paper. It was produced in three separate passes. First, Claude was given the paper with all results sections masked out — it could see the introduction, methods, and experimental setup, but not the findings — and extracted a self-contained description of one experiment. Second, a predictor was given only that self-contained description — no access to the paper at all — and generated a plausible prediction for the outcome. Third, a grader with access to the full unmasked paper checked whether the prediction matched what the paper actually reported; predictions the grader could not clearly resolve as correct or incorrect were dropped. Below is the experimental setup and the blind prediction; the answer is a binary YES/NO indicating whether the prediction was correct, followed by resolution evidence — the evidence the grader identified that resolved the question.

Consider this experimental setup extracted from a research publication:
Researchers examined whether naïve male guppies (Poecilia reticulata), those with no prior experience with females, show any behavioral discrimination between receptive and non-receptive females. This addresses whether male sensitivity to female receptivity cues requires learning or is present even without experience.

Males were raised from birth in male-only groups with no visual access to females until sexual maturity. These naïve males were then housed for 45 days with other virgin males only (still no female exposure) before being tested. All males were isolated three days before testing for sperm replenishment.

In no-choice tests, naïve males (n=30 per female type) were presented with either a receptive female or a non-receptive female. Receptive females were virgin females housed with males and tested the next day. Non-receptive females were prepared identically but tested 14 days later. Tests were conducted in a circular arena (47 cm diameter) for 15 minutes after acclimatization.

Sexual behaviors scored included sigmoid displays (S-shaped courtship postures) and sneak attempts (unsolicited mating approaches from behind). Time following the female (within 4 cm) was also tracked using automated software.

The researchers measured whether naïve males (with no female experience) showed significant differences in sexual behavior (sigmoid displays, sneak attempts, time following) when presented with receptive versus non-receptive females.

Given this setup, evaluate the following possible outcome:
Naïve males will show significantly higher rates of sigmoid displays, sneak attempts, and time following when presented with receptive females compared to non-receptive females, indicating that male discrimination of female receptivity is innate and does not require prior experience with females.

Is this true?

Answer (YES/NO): NO